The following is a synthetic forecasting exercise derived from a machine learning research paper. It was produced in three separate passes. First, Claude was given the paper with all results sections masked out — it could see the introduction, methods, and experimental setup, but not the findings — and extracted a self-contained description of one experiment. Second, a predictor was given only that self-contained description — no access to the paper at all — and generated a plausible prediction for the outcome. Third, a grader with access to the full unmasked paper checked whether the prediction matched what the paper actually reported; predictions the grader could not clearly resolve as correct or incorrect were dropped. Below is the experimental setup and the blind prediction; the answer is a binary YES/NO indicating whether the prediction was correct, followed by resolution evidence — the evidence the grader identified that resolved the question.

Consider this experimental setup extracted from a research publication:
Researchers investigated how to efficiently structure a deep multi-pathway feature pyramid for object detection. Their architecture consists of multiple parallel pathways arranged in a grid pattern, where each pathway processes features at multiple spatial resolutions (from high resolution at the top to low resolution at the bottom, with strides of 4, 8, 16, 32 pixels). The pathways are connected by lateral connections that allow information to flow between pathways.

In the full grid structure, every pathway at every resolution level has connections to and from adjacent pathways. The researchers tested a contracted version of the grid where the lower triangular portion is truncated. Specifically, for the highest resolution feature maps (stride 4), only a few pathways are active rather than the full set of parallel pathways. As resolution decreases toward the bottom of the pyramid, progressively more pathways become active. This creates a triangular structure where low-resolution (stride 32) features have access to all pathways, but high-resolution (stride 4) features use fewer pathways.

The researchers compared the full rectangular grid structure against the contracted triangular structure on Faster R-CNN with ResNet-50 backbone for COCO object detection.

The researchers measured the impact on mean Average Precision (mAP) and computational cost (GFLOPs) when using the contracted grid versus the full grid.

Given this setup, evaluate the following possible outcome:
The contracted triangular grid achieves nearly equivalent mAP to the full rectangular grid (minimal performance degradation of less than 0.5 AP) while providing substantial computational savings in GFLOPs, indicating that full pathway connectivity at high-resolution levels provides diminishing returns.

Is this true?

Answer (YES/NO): YES